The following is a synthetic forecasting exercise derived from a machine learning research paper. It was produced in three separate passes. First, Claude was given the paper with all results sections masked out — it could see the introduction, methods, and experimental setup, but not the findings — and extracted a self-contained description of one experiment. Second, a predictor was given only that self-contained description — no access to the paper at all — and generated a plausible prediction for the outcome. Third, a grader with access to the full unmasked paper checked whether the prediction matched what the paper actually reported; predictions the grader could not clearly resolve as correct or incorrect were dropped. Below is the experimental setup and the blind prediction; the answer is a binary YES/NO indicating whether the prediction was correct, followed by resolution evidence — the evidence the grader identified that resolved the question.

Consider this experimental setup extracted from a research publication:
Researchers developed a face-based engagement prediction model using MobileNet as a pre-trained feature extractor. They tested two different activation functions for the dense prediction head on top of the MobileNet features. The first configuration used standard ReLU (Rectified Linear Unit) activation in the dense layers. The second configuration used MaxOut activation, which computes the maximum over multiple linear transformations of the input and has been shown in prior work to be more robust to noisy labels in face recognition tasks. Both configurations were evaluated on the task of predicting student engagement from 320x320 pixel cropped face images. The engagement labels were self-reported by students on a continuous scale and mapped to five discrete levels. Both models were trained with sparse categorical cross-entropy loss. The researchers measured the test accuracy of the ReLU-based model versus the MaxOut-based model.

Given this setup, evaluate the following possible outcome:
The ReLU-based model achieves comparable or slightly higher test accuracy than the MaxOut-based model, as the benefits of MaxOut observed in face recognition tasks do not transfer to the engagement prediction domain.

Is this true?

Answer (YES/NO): NO